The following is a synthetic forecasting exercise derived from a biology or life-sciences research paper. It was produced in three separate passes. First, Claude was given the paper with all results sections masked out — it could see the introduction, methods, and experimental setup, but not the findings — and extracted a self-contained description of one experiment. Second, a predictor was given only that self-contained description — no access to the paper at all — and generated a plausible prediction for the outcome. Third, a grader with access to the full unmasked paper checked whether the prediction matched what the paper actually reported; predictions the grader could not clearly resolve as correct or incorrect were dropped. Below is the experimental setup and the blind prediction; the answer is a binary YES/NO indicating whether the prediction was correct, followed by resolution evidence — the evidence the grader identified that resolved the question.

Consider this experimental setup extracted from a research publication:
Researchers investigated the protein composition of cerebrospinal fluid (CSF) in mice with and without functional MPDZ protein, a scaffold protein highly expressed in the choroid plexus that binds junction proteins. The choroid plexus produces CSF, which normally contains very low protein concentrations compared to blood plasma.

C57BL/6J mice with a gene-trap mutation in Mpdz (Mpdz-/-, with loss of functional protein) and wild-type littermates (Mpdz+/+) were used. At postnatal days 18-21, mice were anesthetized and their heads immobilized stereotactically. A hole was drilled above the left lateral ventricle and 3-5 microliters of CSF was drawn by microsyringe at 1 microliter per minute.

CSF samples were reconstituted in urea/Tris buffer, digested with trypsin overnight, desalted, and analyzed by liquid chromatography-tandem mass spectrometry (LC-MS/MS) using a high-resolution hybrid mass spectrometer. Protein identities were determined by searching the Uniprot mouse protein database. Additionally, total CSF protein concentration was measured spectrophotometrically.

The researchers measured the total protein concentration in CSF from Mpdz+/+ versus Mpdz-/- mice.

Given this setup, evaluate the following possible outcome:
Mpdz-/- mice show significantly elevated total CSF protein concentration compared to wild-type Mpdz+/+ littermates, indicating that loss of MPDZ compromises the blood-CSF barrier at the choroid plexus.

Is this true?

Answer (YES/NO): YES